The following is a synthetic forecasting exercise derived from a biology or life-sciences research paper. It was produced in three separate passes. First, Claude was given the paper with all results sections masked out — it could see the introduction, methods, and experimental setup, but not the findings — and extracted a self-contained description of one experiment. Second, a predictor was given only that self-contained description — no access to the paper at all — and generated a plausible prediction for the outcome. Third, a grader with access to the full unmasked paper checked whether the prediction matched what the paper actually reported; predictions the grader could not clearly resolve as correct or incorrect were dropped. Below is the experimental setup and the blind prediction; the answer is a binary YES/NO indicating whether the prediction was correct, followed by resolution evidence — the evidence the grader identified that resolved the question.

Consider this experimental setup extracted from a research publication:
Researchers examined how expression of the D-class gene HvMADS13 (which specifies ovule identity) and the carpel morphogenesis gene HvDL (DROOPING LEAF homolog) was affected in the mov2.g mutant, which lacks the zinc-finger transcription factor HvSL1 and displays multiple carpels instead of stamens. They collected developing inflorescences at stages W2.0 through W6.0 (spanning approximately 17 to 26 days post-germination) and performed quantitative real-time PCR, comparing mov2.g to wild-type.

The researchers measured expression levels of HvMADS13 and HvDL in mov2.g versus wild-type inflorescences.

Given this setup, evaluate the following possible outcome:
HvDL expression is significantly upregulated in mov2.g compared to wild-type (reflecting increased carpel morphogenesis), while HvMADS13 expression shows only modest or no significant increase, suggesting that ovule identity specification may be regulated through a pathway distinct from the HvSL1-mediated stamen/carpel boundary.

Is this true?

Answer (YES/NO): NO